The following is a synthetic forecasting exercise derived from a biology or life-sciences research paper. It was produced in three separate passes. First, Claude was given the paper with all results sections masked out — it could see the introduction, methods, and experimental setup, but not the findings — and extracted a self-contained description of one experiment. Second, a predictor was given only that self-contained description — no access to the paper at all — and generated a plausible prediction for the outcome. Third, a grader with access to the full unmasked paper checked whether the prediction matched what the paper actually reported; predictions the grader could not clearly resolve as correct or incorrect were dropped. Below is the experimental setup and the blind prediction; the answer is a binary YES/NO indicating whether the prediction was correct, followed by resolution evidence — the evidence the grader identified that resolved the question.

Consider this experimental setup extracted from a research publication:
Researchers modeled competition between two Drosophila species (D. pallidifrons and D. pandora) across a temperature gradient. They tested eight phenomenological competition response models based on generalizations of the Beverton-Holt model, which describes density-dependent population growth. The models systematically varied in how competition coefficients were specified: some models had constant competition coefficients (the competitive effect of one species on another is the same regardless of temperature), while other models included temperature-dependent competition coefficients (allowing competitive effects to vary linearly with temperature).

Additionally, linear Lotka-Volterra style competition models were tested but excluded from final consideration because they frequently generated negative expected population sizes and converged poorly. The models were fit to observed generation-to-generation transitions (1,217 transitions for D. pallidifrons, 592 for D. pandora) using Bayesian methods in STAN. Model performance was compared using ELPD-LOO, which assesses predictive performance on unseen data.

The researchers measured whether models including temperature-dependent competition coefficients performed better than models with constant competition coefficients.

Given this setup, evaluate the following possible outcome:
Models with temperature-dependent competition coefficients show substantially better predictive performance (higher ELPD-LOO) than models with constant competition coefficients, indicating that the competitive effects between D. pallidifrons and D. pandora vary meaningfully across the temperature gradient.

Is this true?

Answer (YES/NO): YES